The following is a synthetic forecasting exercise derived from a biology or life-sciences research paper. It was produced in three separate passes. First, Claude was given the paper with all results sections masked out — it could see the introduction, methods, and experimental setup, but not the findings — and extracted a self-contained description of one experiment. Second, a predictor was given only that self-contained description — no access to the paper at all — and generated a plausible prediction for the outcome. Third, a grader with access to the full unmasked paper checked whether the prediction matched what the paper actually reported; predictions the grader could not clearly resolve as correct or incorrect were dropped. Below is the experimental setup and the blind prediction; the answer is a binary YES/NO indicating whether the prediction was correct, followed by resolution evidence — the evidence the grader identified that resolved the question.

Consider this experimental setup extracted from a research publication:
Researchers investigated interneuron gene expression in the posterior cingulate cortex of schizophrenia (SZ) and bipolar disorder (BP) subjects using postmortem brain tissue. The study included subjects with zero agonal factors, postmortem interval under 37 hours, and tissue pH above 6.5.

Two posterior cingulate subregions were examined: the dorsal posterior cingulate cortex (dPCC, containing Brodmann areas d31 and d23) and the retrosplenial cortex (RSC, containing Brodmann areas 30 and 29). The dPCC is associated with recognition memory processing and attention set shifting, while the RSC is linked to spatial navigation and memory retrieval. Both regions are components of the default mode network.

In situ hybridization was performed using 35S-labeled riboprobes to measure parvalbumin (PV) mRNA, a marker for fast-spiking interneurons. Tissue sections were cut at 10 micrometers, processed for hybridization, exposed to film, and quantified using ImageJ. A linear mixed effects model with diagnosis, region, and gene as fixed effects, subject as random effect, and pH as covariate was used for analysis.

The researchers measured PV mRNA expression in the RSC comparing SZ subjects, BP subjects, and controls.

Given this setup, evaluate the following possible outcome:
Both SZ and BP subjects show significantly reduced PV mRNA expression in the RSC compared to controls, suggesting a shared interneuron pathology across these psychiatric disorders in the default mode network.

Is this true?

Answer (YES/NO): YES